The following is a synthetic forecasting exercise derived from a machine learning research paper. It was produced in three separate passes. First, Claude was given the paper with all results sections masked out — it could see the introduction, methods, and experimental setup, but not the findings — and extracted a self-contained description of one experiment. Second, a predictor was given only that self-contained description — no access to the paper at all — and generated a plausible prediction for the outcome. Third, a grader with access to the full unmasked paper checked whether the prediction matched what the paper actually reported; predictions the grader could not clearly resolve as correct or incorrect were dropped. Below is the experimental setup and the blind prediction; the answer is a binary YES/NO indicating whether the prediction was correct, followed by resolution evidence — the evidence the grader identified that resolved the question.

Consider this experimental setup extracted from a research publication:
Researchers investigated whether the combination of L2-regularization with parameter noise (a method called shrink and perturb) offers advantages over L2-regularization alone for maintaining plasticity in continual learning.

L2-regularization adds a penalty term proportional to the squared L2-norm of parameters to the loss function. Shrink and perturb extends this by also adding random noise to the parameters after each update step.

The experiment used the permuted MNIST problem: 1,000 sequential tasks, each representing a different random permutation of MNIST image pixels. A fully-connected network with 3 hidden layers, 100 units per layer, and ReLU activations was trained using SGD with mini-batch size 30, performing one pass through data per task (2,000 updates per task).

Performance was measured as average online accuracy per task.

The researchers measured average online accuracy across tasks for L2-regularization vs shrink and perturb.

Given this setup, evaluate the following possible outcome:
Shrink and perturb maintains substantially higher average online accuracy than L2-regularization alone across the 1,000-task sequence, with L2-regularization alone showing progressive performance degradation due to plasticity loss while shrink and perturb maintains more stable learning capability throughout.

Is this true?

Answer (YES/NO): NO